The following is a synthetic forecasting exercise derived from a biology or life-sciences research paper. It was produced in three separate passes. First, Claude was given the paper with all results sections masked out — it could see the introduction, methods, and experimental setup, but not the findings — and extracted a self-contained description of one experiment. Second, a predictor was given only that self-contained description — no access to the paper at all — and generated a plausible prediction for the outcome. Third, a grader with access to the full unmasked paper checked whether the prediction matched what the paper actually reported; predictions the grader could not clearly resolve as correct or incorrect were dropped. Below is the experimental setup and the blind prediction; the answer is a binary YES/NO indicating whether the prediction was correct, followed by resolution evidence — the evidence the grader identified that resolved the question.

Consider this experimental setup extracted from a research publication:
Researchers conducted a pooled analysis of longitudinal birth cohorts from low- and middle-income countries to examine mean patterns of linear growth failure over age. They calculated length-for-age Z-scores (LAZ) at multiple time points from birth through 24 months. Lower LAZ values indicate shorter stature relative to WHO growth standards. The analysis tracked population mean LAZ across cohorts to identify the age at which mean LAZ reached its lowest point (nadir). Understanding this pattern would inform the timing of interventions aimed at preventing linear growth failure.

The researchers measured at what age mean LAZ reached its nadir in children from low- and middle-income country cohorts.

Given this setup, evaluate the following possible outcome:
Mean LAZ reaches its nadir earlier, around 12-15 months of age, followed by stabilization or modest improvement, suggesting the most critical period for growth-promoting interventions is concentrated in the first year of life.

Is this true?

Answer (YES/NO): NO